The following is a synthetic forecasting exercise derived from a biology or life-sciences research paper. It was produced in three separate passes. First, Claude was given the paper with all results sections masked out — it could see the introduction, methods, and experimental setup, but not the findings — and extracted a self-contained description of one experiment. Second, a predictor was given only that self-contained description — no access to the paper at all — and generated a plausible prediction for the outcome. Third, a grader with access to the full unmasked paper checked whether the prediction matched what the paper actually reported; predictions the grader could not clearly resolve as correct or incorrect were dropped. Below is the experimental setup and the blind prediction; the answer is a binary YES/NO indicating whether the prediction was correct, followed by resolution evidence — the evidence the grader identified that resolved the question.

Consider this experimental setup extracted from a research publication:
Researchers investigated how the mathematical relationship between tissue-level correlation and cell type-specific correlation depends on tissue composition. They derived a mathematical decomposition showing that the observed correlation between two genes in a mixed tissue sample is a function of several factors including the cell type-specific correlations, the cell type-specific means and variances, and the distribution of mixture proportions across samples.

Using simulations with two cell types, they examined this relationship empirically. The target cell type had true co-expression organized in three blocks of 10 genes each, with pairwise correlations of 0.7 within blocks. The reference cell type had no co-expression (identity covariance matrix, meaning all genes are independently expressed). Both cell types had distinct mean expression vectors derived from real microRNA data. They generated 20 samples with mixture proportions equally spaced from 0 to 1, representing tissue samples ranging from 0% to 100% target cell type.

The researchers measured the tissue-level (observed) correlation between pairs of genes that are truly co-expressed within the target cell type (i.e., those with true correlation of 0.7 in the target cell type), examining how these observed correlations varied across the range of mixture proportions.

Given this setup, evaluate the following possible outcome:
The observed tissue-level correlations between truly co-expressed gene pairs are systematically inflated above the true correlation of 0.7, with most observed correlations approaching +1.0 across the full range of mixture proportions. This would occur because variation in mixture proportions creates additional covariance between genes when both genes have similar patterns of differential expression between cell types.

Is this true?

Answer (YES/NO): NO